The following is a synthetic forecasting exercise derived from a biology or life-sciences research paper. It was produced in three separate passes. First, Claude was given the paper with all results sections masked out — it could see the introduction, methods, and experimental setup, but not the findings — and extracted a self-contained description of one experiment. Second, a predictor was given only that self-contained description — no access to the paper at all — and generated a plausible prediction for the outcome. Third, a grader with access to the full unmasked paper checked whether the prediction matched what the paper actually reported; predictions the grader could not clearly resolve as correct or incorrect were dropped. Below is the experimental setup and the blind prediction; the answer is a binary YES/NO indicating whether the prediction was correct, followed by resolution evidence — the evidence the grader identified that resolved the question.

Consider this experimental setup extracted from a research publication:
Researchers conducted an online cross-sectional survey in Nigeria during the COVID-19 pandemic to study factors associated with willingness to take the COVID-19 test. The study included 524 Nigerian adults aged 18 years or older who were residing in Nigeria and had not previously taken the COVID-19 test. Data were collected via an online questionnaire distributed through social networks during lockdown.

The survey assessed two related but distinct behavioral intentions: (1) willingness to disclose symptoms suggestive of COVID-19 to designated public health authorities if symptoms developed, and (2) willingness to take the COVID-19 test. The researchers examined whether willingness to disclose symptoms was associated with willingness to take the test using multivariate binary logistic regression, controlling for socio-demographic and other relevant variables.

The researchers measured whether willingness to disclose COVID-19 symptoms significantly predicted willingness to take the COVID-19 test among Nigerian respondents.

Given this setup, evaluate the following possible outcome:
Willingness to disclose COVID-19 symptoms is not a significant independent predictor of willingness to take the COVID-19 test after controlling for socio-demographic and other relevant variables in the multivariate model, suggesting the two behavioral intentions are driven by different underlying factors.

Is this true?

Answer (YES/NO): NO